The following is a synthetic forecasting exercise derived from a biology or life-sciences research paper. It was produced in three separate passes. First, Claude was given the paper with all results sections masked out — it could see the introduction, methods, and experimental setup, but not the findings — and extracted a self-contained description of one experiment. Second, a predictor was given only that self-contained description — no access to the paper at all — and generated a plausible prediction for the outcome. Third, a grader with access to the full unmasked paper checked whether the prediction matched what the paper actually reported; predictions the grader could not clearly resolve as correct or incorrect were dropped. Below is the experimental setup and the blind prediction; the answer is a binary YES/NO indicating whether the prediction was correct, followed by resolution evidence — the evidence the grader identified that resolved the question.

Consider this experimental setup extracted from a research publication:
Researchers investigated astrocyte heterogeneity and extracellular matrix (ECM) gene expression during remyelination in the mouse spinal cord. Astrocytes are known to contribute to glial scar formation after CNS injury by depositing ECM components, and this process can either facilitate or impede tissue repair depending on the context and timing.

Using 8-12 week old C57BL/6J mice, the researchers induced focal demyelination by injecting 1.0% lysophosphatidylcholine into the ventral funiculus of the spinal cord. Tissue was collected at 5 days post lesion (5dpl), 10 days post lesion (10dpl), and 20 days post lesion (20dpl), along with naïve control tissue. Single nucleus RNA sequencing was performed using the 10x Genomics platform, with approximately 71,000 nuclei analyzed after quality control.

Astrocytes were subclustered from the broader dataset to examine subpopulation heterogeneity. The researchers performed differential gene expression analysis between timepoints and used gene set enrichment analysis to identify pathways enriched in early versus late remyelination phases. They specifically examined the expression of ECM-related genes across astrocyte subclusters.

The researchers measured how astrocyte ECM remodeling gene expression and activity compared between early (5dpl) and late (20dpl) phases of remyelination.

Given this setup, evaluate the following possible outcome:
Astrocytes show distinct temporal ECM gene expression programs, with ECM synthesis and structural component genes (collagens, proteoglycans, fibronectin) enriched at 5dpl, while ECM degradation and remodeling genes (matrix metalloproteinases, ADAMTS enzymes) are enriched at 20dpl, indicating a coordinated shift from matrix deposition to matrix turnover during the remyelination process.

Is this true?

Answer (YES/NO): NO